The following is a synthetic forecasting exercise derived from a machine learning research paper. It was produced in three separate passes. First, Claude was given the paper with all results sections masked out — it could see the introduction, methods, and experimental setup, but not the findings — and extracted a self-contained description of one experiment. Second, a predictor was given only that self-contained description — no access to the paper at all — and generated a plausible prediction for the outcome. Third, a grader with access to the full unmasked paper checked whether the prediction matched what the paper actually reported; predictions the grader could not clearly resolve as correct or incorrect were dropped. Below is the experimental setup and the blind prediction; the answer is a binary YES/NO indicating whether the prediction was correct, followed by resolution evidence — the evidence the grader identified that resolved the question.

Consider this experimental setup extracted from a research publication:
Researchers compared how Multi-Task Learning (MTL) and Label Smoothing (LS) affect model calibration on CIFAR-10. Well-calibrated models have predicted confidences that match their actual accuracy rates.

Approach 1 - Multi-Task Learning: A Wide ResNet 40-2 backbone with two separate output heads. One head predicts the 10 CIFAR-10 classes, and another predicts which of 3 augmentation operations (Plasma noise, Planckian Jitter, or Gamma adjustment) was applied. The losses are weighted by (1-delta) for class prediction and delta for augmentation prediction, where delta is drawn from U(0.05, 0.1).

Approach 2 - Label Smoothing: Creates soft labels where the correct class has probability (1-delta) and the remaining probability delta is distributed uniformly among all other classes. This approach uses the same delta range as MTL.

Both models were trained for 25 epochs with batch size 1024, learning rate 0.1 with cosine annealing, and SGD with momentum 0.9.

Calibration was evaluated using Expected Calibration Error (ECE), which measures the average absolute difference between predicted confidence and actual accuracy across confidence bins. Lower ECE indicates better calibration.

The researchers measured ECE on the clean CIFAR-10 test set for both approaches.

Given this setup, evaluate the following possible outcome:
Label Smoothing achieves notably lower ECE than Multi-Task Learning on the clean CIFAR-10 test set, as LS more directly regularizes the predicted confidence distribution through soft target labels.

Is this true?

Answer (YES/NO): NO